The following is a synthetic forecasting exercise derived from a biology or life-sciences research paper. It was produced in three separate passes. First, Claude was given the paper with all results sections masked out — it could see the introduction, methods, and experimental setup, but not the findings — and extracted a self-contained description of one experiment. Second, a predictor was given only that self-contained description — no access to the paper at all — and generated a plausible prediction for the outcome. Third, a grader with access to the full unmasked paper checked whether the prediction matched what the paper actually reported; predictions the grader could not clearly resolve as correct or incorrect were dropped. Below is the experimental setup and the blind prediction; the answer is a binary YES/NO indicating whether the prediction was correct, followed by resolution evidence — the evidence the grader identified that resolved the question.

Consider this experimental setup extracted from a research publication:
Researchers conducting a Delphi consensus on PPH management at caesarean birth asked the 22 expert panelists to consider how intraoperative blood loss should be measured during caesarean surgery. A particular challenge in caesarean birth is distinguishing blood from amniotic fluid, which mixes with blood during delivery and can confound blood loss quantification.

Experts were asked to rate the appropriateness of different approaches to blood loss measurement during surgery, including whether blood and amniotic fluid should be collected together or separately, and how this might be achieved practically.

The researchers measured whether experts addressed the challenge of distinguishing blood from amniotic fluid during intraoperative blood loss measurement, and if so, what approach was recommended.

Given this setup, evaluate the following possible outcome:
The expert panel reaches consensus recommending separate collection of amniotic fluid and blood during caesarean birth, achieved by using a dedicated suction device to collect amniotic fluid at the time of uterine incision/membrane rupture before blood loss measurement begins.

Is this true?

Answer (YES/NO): NO